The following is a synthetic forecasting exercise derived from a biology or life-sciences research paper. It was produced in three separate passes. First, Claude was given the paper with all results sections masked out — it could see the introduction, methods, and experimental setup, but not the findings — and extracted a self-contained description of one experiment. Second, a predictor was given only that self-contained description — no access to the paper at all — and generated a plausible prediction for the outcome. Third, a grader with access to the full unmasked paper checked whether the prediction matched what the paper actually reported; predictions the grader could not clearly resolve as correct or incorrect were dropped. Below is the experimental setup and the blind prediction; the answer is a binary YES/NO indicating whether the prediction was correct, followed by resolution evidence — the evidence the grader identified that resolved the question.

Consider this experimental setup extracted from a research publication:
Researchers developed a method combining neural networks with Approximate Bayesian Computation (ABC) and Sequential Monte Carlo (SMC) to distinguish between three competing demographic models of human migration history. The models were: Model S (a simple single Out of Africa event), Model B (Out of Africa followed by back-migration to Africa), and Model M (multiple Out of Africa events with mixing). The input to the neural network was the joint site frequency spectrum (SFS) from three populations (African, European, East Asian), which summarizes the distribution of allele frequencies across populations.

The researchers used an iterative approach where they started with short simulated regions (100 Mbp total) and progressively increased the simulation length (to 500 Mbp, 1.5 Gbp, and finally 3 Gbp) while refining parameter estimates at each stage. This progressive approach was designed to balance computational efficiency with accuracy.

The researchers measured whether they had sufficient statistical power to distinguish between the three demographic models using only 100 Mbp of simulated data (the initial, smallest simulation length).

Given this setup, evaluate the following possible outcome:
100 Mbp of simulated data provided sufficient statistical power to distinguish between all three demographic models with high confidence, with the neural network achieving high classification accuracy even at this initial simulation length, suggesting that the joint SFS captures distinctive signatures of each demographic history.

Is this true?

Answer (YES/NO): YES